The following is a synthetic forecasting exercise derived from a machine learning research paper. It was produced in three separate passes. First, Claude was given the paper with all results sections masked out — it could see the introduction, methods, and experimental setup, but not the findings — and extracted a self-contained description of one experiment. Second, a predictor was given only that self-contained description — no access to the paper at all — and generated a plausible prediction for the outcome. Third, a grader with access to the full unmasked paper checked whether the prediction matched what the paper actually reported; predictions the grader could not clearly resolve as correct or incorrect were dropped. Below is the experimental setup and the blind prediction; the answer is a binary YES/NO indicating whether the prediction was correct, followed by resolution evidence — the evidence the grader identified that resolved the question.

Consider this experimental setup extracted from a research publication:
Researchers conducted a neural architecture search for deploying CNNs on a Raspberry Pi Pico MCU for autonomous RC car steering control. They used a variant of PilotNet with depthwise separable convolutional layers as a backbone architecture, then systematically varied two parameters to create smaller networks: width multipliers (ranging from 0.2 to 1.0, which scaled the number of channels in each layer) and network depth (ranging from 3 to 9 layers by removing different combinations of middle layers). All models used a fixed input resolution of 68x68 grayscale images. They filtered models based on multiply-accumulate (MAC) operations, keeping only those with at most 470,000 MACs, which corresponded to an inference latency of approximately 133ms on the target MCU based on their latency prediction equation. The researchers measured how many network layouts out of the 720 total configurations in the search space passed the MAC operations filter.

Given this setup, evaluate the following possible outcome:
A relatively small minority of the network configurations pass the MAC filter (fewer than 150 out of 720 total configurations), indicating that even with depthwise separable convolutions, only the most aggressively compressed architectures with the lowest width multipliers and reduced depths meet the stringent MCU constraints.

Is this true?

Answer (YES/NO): NO